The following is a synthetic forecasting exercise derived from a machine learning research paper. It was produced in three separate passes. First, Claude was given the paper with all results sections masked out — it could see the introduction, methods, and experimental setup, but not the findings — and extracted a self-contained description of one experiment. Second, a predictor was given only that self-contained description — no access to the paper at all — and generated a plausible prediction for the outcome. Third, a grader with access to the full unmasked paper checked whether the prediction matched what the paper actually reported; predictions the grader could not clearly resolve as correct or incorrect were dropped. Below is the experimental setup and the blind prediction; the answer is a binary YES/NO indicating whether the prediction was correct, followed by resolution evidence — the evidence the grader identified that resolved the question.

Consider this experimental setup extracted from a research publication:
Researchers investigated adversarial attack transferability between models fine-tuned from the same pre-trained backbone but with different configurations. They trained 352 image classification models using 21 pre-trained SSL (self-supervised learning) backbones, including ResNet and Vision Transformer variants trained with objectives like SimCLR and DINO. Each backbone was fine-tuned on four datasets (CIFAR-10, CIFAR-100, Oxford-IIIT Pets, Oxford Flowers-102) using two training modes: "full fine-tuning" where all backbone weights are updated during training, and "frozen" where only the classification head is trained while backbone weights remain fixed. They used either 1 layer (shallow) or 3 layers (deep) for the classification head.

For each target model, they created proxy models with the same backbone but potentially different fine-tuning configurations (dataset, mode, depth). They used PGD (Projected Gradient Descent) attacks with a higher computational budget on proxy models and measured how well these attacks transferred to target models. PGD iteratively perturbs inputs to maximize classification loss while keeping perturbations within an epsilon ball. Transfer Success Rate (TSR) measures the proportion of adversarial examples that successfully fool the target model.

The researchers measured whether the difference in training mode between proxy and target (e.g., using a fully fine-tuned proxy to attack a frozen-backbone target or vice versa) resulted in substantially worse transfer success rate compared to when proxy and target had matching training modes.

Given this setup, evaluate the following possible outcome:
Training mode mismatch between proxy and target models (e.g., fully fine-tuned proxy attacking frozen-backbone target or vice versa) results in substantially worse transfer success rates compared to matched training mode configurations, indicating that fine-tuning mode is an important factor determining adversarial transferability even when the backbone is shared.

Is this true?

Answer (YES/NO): YES